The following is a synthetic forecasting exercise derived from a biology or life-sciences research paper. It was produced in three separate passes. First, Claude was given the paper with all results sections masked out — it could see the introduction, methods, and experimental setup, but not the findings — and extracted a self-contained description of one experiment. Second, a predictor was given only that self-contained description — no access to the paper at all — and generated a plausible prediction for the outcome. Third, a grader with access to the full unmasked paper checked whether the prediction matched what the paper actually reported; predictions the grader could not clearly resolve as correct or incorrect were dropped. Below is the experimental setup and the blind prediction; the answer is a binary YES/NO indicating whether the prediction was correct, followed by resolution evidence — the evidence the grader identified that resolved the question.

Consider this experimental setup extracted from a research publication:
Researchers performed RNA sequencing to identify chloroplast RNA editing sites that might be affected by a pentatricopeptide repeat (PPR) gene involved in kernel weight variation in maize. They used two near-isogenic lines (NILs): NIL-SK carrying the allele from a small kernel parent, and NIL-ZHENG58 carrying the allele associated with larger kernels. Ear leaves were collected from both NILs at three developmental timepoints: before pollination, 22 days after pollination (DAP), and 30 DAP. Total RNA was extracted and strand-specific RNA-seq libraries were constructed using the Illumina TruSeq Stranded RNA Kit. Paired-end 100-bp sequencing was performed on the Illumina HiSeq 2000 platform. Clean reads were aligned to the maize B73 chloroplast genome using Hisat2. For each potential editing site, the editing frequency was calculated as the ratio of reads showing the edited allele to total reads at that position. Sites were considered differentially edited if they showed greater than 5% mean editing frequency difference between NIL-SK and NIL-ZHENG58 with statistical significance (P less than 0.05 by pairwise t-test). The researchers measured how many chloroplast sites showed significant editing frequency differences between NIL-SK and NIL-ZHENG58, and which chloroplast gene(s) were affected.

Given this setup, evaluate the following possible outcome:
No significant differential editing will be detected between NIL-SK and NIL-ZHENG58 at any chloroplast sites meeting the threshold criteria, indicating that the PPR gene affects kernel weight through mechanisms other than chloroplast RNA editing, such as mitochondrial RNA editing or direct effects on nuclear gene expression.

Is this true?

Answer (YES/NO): NO